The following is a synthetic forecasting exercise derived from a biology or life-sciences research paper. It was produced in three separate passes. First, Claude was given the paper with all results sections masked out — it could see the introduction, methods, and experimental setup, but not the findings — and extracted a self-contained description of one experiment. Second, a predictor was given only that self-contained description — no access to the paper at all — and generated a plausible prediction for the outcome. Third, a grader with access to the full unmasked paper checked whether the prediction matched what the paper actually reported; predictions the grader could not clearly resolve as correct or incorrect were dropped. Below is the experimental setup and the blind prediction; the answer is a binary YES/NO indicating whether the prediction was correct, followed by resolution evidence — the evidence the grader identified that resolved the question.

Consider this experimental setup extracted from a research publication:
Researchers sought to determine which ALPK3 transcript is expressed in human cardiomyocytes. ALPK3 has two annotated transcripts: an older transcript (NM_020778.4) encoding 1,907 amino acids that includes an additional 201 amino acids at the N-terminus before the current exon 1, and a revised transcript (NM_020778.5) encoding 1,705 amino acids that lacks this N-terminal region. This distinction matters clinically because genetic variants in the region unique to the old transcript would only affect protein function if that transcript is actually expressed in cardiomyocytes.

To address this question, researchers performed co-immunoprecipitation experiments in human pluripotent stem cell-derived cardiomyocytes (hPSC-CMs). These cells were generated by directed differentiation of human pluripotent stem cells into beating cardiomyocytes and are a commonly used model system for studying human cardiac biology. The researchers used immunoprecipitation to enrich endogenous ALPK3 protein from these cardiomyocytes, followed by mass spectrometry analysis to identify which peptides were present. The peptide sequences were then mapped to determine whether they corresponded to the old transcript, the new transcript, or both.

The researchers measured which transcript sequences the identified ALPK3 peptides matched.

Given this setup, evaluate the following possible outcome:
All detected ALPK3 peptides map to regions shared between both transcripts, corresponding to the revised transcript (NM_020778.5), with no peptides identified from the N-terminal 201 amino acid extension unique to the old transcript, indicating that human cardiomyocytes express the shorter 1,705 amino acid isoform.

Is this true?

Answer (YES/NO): YES